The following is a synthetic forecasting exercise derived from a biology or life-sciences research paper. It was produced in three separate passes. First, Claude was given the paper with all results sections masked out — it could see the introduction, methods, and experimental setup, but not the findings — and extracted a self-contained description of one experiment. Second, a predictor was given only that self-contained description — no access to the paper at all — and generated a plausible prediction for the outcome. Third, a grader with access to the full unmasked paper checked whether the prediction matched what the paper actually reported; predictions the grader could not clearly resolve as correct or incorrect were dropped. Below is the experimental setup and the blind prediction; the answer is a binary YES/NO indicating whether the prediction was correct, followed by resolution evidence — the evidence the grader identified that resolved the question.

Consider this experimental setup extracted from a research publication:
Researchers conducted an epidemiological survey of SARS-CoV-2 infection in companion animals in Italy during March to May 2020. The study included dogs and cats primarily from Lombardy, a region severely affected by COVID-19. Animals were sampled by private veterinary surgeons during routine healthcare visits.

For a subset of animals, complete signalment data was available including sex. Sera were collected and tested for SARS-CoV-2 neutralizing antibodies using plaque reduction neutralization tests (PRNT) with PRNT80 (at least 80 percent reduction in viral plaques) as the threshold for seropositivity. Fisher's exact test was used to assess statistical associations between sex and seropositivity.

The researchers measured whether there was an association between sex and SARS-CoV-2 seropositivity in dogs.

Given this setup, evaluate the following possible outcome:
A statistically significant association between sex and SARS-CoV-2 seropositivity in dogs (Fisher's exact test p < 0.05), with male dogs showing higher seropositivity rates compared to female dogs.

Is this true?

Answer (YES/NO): YES